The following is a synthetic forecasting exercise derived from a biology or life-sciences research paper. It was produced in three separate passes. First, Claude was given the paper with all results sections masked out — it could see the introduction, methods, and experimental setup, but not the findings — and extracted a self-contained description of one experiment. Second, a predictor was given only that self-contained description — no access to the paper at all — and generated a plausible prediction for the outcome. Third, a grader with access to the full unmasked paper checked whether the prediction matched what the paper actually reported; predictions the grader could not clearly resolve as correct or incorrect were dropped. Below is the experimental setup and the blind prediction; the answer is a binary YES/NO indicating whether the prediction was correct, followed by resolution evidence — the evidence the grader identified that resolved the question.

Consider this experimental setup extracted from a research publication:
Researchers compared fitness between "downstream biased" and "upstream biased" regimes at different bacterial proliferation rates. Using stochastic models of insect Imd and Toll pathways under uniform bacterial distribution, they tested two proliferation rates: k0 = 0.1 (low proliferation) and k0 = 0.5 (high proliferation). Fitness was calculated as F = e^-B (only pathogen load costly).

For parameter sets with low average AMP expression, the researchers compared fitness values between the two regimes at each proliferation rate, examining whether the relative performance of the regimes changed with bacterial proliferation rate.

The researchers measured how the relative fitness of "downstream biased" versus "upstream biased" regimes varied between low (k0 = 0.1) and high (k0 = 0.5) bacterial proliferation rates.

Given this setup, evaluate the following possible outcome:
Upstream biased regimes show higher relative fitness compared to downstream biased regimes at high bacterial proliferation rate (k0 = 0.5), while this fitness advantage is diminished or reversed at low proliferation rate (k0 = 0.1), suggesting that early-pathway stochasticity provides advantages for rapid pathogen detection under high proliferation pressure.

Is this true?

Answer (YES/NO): NO